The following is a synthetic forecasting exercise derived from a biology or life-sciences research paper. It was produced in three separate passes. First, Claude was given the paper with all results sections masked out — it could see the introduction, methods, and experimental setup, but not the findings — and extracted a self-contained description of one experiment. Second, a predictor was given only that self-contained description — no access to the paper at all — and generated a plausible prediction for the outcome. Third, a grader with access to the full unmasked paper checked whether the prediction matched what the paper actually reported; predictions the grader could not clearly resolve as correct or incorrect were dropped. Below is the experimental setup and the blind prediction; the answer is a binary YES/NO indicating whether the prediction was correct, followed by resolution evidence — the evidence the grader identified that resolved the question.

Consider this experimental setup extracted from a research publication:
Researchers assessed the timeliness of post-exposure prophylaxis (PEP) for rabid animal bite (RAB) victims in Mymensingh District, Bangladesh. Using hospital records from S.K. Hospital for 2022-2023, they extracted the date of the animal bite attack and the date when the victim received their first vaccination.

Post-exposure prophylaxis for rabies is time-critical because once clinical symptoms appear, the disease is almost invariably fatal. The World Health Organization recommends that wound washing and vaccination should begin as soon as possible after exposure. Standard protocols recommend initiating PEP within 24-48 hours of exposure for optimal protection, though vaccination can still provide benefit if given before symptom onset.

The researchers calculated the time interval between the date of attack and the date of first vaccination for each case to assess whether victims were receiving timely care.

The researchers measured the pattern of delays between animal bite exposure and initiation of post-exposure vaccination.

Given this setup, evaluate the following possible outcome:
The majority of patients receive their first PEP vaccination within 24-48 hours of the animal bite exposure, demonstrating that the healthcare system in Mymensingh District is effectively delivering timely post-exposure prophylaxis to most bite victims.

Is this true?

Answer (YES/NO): NO